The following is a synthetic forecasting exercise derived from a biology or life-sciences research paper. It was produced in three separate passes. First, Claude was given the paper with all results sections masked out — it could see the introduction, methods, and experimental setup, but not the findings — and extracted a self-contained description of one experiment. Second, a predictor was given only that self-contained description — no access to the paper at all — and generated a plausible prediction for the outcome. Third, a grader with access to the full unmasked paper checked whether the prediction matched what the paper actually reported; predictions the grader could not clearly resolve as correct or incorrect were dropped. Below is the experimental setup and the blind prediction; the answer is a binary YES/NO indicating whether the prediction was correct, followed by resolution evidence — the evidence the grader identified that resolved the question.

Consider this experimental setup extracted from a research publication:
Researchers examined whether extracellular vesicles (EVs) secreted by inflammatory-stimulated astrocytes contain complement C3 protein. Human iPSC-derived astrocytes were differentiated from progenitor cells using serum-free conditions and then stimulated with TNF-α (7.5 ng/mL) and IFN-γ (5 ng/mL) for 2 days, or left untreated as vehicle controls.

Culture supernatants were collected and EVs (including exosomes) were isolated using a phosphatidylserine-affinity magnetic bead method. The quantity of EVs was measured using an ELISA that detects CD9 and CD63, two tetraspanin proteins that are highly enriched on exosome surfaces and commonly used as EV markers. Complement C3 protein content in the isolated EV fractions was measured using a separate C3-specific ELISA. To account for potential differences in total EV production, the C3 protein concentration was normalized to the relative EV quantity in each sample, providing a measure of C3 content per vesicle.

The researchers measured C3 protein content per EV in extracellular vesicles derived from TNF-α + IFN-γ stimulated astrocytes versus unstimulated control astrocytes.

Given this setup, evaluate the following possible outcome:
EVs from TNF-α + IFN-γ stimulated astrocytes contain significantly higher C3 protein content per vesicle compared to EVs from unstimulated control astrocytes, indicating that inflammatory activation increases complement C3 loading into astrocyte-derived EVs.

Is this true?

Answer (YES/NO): YES